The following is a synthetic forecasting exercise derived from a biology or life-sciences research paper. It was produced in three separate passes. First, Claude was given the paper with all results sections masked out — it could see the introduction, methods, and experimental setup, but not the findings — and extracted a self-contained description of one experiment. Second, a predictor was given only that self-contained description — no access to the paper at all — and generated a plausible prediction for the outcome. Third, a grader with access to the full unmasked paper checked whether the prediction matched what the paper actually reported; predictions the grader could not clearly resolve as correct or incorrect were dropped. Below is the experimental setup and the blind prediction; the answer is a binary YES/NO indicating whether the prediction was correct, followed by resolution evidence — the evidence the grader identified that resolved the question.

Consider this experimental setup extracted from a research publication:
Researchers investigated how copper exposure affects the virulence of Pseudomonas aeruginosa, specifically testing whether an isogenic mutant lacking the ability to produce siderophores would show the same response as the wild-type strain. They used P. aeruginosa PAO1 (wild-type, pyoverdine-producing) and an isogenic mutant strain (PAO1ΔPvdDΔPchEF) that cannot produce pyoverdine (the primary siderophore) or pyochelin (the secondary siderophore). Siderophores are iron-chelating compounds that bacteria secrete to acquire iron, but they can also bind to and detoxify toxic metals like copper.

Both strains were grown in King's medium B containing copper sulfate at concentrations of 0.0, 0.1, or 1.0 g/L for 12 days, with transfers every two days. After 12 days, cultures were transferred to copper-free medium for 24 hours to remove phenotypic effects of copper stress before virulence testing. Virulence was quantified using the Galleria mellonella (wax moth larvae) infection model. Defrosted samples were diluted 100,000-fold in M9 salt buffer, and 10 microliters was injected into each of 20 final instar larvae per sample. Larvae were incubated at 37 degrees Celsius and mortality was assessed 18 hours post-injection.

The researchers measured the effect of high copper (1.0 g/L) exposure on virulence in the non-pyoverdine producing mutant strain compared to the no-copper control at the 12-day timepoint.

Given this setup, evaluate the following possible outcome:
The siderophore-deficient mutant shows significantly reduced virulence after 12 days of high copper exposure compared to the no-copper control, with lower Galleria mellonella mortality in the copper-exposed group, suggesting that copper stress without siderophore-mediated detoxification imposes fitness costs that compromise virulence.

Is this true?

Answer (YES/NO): YES